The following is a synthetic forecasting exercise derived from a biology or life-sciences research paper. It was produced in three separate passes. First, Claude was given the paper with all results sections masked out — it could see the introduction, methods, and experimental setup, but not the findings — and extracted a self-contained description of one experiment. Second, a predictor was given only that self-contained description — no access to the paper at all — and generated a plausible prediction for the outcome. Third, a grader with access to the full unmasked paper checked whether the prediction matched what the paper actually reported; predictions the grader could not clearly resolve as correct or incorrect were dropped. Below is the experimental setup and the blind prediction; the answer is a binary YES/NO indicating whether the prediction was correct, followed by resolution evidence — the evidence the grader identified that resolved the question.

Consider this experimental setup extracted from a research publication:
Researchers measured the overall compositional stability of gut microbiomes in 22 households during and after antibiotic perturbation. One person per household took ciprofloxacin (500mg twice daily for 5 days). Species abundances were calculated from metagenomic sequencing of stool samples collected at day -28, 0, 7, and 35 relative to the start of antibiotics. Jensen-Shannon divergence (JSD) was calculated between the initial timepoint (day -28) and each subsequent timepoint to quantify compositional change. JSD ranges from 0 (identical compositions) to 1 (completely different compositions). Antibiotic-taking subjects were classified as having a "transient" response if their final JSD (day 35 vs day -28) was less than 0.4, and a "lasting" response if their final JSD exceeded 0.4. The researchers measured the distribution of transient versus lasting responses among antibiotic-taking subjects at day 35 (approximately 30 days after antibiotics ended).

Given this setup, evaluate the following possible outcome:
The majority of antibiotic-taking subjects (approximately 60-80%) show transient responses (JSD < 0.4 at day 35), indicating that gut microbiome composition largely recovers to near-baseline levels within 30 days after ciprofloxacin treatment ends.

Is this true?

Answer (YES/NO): YES